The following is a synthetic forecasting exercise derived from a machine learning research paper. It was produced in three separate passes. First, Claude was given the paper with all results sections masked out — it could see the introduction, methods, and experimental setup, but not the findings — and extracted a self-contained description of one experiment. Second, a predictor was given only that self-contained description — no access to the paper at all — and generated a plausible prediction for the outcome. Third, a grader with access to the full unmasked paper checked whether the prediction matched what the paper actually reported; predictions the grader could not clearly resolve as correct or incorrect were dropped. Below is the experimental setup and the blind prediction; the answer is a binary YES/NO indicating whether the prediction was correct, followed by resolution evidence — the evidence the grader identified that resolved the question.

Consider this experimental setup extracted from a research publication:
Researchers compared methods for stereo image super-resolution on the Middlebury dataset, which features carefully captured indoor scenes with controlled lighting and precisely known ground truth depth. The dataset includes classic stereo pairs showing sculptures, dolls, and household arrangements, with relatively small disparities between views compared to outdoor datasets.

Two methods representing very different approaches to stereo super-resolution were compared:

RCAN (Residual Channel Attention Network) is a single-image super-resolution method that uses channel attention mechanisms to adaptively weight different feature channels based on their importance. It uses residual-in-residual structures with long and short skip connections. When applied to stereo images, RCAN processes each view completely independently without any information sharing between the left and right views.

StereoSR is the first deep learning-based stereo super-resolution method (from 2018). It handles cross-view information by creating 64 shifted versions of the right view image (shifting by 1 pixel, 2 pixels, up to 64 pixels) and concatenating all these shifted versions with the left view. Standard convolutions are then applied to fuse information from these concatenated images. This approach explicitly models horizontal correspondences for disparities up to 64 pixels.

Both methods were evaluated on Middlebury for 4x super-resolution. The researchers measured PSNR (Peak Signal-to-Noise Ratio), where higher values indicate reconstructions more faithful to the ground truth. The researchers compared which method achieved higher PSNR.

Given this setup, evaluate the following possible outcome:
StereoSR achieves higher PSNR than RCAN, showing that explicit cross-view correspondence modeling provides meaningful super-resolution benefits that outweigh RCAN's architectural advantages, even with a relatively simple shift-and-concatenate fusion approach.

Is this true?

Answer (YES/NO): NO